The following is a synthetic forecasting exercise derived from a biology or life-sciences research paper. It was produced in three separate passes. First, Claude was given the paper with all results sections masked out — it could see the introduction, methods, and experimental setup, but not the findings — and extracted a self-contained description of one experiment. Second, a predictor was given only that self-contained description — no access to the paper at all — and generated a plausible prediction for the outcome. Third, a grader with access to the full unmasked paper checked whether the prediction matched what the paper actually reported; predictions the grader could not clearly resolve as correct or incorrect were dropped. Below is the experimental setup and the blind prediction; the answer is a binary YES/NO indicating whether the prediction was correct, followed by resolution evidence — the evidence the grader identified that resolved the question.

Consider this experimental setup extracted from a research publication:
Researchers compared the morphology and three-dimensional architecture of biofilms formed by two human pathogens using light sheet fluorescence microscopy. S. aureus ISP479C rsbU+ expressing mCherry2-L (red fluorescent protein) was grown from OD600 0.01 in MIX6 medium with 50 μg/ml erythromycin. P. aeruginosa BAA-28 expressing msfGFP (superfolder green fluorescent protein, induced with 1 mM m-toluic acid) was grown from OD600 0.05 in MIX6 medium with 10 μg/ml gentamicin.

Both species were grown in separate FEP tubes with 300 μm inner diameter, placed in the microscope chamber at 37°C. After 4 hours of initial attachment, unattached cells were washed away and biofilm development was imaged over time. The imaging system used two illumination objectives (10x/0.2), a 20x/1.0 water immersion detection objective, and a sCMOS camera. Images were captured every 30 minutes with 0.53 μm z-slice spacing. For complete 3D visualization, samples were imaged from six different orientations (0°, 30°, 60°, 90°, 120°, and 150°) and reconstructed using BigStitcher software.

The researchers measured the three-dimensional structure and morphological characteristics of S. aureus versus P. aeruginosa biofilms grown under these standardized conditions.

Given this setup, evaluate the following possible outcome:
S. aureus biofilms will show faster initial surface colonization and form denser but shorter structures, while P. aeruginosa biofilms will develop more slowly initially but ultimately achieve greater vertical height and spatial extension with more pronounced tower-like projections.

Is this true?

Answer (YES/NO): NO